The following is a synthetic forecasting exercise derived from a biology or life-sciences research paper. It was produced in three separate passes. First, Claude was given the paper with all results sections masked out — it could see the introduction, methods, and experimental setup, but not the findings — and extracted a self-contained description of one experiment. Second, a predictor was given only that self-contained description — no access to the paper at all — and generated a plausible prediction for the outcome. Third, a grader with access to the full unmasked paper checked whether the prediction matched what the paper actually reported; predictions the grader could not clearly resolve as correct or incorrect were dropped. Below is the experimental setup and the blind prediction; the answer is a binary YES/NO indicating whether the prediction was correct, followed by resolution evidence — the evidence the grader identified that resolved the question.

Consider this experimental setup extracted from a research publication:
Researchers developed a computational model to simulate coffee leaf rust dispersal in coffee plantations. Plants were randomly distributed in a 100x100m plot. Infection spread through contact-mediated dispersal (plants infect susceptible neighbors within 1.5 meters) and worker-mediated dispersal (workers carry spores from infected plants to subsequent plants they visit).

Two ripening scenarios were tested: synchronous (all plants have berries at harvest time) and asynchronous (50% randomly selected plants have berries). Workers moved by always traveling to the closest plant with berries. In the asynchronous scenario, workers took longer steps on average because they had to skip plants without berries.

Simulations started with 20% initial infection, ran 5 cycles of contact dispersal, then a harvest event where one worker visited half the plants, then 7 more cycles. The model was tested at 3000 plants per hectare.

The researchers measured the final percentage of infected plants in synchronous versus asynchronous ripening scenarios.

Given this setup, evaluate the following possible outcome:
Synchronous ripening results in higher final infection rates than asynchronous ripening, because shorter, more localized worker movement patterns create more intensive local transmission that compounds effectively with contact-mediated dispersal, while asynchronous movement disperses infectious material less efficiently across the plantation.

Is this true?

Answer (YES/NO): NO